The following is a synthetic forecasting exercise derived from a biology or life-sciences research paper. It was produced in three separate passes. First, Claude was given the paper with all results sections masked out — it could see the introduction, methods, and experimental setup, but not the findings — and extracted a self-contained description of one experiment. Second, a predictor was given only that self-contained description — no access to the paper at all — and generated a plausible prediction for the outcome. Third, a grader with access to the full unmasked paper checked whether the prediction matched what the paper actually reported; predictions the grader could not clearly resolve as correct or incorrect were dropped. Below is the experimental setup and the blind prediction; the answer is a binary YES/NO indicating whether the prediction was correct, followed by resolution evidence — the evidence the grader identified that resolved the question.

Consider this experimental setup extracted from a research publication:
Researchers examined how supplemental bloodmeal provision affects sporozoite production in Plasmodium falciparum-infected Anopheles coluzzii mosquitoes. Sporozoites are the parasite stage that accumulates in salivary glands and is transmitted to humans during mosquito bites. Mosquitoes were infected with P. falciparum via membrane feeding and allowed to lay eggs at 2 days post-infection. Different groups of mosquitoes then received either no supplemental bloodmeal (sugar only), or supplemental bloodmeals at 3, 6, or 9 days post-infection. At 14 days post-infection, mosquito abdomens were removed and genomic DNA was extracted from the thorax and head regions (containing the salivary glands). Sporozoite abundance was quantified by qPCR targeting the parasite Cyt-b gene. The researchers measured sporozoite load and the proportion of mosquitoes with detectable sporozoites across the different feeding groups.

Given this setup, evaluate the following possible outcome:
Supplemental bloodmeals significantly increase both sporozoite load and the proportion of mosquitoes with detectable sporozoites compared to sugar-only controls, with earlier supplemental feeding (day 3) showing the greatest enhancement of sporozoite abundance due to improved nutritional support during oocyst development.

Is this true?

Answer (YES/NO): NO